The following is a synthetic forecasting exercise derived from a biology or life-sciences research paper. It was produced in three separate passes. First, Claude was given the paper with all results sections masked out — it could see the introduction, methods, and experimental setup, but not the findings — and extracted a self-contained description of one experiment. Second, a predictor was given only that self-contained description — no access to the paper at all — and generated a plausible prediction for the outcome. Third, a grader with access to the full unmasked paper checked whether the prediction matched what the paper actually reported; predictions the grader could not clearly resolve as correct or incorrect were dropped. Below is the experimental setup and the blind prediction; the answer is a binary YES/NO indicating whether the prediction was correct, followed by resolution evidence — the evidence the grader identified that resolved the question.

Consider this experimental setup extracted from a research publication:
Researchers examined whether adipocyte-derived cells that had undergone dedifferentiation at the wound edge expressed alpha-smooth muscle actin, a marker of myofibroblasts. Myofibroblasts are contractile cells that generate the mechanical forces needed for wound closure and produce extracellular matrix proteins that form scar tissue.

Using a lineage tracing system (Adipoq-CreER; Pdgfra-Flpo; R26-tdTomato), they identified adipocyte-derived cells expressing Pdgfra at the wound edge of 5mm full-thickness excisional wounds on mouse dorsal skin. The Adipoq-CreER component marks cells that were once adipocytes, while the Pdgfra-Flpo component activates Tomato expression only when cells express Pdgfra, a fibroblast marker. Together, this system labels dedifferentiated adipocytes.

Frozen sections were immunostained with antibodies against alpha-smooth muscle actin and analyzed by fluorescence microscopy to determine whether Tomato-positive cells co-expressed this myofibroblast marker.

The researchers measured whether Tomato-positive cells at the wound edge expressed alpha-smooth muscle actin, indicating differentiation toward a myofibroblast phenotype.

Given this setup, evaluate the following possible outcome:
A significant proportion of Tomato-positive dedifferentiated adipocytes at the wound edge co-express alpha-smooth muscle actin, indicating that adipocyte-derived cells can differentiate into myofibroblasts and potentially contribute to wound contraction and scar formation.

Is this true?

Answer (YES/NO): NO